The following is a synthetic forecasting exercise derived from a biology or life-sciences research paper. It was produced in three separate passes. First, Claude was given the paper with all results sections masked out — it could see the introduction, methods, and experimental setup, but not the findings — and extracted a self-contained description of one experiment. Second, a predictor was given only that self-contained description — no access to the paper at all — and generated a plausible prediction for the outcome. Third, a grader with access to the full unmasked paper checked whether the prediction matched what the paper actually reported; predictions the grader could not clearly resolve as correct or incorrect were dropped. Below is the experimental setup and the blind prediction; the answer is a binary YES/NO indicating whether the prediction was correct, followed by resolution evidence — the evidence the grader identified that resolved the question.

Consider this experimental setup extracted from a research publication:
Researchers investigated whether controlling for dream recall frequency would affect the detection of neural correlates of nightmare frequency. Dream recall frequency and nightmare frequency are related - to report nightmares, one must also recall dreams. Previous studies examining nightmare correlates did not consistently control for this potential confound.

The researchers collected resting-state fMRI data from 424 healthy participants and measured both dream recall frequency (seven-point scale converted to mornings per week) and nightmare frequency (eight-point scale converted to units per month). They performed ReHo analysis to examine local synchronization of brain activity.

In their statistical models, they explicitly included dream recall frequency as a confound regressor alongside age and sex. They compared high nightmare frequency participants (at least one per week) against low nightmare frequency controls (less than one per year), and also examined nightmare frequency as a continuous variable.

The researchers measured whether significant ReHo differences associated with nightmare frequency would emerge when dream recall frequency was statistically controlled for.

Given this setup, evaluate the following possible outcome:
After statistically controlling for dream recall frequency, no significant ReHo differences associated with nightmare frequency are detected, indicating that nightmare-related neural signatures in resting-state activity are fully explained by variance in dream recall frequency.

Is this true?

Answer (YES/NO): NO